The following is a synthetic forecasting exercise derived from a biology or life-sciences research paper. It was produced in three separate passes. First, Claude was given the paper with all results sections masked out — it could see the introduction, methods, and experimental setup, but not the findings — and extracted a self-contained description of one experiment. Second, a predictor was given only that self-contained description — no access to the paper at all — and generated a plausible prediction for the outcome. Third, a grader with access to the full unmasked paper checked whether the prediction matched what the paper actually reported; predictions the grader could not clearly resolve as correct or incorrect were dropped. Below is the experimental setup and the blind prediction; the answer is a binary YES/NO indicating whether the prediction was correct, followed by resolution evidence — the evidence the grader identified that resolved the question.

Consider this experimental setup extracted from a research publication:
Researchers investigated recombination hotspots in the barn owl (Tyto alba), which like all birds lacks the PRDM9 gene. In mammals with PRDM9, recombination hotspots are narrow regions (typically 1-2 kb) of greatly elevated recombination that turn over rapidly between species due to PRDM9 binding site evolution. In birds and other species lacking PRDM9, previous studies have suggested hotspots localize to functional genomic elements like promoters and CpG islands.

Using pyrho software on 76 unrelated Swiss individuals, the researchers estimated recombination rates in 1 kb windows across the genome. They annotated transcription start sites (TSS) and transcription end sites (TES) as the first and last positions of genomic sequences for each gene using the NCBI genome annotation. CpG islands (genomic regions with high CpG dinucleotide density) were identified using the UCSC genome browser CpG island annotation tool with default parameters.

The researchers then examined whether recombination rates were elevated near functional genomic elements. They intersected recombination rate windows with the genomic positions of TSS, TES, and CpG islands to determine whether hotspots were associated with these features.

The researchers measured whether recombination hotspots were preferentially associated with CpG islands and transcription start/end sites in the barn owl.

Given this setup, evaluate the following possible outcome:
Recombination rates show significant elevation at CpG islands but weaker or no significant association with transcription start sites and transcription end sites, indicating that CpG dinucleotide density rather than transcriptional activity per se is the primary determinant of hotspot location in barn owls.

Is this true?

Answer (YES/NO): NO